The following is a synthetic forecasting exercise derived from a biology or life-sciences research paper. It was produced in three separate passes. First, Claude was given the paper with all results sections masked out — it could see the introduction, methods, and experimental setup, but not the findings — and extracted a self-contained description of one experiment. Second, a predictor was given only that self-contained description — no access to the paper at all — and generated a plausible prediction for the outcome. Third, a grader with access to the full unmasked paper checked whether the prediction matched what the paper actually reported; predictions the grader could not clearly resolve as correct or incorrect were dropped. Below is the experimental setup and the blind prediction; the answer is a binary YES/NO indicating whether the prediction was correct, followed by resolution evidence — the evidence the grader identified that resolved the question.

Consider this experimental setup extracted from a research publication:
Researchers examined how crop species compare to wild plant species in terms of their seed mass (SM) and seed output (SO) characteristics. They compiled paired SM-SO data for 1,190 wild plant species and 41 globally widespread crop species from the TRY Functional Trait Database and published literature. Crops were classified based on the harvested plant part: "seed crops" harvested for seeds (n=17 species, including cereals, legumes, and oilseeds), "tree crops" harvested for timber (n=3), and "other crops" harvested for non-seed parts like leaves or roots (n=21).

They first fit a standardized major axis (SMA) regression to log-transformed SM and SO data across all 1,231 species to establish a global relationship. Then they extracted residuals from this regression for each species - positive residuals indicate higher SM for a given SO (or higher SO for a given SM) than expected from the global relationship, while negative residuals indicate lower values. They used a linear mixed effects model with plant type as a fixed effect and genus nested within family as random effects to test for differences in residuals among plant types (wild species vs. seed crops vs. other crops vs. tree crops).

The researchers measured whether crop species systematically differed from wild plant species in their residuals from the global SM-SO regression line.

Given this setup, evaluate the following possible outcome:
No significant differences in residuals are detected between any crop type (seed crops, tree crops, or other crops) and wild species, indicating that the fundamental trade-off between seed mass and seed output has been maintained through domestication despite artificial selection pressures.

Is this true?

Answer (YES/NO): NO